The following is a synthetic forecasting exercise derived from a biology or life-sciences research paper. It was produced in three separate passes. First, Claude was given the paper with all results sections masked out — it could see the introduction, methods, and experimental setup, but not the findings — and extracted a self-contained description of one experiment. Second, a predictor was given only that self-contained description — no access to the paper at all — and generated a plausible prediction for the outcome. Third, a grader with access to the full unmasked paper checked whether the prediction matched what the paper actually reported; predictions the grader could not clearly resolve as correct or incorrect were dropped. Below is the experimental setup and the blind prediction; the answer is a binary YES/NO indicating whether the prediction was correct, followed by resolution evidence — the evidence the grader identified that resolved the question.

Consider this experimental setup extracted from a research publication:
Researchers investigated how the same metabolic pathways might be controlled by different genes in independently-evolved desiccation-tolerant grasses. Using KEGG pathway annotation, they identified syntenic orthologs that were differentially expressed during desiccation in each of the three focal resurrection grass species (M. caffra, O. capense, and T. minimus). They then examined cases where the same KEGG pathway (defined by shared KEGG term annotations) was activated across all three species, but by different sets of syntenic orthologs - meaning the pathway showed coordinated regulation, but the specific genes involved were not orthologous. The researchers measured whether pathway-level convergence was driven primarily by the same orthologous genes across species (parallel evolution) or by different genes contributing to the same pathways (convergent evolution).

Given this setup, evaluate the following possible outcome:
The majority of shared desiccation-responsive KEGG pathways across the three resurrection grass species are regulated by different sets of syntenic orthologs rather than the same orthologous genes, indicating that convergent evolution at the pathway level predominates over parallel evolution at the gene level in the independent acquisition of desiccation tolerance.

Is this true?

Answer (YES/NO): NO